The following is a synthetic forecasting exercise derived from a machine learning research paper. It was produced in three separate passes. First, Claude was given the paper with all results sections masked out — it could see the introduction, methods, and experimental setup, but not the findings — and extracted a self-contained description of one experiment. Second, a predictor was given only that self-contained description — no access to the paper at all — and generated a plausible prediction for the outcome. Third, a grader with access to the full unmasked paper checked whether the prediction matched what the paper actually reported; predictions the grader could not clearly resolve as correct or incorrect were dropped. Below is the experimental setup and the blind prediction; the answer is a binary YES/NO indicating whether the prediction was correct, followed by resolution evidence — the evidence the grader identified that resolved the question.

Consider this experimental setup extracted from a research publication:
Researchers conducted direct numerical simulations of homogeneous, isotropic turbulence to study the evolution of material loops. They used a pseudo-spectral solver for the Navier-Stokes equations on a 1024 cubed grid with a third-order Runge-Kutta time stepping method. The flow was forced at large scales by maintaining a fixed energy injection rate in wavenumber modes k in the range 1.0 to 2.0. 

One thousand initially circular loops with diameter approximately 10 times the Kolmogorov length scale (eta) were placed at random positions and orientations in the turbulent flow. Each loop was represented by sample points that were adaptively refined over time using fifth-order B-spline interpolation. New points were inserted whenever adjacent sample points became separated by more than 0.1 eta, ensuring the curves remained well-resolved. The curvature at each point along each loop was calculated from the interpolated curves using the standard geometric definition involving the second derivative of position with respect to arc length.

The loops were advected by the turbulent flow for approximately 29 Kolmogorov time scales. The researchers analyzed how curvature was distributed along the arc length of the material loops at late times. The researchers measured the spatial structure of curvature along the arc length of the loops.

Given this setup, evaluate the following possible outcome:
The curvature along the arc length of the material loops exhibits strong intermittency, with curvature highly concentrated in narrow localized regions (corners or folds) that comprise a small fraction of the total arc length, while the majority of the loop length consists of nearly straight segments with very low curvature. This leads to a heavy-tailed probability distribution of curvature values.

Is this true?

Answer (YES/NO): YES